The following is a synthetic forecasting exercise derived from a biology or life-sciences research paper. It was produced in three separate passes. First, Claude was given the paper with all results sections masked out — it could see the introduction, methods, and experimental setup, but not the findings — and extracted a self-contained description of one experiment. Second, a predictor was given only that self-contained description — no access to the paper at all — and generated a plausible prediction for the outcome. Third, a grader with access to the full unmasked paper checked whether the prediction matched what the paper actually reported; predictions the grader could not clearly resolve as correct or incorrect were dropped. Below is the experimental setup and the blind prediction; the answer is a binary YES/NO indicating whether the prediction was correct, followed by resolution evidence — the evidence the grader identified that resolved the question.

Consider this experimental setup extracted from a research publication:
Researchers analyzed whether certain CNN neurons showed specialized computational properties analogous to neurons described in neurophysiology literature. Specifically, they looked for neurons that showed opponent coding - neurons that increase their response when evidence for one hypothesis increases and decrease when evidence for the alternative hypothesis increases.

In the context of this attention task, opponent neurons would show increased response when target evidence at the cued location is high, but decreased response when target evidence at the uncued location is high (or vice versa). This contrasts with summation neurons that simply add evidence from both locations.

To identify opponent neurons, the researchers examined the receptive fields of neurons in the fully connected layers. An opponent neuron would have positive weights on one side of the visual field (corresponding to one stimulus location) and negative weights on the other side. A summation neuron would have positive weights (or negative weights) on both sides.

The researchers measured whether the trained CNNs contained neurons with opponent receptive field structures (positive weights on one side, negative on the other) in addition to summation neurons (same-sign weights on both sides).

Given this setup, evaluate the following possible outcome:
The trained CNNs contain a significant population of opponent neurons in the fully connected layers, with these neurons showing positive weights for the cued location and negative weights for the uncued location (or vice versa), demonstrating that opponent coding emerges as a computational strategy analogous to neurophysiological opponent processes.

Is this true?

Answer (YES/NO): NO